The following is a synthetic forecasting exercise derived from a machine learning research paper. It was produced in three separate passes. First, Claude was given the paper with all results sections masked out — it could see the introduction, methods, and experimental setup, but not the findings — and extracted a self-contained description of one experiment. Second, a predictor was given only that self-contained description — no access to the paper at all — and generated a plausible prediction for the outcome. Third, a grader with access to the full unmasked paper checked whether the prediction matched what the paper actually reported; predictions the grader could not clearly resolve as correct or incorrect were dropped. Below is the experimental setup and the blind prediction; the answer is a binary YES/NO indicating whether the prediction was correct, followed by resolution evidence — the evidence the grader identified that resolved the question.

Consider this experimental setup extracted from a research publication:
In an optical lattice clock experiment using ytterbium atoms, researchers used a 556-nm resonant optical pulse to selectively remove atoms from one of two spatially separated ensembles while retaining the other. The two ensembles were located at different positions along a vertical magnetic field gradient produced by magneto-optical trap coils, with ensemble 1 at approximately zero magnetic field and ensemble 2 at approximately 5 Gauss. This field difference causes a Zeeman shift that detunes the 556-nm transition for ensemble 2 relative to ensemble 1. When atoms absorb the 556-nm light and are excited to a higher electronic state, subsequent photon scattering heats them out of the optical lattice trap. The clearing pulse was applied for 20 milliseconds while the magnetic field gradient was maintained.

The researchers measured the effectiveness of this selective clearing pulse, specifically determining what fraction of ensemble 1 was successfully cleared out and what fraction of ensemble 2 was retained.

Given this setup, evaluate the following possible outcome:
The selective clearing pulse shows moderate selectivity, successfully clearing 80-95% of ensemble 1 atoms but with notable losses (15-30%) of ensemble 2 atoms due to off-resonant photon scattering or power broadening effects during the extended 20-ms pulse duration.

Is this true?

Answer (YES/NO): NO